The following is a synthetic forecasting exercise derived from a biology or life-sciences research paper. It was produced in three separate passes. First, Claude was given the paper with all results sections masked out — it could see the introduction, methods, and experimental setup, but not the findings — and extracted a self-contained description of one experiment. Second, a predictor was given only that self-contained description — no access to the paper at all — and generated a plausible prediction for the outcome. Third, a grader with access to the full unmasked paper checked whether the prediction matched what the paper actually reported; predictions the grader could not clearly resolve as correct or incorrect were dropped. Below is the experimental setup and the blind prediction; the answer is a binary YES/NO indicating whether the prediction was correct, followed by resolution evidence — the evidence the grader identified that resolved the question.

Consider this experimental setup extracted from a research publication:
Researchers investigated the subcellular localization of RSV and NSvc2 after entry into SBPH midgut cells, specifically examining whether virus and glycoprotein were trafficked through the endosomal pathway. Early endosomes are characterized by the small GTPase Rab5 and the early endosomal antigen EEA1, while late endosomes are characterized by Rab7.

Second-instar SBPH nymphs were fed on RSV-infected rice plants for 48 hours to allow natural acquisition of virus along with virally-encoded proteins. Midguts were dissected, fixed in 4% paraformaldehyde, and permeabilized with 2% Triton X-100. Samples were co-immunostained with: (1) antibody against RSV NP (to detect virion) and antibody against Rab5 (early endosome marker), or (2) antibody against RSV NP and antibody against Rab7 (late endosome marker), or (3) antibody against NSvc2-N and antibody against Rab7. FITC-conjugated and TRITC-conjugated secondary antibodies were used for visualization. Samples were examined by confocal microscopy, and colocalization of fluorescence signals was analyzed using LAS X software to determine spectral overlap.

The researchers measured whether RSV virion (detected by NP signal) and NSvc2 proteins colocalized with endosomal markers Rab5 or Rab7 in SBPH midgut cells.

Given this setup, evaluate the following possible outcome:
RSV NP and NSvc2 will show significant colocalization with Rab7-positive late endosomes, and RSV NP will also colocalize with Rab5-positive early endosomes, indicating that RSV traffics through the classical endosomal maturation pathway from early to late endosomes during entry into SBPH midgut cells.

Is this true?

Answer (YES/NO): NO